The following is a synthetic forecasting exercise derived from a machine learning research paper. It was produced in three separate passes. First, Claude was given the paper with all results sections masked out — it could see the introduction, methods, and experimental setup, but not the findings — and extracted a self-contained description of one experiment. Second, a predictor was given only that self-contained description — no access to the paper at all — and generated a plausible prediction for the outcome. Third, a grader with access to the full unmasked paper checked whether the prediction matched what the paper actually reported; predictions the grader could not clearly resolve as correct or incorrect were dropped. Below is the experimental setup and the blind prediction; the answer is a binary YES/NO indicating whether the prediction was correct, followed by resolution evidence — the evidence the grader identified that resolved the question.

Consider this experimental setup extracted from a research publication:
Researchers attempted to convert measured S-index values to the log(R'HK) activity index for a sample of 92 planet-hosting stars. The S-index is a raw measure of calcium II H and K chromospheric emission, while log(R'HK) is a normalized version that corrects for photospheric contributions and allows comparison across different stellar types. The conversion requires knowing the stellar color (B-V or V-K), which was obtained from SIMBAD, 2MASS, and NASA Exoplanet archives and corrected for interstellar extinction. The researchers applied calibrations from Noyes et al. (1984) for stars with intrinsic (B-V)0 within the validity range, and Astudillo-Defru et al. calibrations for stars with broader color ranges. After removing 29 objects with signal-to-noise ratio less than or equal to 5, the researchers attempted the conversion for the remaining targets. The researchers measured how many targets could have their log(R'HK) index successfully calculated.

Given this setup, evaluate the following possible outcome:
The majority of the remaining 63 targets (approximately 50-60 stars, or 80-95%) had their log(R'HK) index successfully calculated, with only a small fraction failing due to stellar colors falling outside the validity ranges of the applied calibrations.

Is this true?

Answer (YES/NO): NO